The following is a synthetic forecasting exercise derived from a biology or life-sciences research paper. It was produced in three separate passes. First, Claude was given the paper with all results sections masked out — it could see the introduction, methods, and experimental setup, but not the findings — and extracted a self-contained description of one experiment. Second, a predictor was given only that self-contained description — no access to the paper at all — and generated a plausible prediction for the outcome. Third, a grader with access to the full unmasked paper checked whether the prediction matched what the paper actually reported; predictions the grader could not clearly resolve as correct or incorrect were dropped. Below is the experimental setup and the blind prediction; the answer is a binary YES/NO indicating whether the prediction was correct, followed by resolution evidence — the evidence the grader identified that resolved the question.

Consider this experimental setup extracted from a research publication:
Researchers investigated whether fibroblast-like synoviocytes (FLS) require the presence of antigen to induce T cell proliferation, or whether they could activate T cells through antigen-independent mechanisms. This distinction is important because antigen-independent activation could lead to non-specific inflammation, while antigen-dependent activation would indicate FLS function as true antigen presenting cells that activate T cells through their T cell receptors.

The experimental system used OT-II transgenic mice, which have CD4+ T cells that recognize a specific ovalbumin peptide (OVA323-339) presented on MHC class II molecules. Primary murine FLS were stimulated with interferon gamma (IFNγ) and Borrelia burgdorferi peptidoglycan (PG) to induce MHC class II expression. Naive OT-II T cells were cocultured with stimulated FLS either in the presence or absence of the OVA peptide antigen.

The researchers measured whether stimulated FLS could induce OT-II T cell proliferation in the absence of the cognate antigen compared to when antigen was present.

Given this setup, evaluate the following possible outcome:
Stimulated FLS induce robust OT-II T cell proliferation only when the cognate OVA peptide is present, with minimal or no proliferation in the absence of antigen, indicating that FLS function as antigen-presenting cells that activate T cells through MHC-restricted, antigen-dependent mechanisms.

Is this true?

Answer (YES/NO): YES